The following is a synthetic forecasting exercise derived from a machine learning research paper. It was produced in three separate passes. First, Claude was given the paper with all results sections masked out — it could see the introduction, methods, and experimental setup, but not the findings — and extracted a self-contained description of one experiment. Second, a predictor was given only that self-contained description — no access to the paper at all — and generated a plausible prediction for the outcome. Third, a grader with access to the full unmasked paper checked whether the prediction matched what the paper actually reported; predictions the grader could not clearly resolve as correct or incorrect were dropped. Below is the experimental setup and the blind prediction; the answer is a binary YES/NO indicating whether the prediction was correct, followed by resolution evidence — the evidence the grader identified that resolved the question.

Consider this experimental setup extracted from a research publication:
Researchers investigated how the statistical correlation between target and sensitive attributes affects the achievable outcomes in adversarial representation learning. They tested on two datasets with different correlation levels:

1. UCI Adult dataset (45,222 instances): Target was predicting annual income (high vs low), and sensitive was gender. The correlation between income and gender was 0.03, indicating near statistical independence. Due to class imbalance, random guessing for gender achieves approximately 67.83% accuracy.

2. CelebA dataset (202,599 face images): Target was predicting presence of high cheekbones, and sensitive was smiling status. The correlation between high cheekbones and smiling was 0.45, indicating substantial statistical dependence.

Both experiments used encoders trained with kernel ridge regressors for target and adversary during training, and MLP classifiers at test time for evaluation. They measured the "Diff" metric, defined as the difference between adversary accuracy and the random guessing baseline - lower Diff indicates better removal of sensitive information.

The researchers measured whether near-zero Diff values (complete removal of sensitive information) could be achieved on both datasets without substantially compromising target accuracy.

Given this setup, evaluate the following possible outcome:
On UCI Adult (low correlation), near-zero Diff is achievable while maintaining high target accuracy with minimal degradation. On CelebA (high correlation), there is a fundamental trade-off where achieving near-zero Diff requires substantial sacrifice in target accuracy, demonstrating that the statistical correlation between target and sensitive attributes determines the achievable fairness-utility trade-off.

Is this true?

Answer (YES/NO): YES